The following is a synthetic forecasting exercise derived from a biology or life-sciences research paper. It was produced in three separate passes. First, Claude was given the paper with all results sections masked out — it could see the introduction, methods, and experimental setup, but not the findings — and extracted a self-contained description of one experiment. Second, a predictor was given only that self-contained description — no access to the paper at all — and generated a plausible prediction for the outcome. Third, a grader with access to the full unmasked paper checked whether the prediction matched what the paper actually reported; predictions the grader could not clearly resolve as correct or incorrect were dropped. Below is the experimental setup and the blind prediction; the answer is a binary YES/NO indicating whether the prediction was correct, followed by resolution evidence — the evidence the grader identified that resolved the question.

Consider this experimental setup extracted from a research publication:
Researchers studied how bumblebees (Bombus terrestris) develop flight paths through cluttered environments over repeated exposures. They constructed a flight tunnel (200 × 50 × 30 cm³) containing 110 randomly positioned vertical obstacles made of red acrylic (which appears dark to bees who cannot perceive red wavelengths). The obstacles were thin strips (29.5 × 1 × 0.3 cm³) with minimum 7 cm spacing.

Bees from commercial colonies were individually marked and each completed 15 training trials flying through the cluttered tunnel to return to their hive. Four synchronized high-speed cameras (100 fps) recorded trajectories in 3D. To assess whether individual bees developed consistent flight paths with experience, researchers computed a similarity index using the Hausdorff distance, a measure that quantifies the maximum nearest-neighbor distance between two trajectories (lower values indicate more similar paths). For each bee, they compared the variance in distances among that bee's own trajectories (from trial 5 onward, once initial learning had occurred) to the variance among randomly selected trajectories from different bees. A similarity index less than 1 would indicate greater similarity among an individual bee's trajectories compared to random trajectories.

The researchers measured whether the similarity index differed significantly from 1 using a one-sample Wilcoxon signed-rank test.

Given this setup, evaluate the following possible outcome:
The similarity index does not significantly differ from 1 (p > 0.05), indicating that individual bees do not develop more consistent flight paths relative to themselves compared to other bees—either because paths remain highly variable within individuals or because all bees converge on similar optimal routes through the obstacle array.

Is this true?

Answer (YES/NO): NO